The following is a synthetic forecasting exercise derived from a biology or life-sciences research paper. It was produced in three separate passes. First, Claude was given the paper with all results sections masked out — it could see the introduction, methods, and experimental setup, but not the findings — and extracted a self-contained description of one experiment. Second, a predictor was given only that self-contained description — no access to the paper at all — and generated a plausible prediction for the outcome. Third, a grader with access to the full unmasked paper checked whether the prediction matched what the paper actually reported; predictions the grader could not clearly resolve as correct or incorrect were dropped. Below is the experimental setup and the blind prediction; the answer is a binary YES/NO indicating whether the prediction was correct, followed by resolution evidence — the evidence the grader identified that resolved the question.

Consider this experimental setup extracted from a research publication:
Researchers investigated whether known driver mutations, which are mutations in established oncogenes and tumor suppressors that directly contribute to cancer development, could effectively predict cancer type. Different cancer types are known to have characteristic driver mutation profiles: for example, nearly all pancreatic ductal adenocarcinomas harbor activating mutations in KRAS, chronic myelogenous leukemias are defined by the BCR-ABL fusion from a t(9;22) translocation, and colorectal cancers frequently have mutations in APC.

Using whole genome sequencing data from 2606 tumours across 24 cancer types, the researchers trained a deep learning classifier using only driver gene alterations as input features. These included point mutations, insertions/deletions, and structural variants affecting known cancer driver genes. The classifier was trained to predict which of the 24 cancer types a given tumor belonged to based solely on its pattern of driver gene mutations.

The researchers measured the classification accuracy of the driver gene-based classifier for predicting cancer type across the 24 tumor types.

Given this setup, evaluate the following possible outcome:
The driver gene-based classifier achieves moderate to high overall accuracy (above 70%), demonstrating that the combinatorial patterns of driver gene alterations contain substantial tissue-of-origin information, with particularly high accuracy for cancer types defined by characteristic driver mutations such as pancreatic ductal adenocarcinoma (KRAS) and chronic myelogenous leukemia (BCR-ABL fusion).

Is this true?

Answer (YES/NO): NO